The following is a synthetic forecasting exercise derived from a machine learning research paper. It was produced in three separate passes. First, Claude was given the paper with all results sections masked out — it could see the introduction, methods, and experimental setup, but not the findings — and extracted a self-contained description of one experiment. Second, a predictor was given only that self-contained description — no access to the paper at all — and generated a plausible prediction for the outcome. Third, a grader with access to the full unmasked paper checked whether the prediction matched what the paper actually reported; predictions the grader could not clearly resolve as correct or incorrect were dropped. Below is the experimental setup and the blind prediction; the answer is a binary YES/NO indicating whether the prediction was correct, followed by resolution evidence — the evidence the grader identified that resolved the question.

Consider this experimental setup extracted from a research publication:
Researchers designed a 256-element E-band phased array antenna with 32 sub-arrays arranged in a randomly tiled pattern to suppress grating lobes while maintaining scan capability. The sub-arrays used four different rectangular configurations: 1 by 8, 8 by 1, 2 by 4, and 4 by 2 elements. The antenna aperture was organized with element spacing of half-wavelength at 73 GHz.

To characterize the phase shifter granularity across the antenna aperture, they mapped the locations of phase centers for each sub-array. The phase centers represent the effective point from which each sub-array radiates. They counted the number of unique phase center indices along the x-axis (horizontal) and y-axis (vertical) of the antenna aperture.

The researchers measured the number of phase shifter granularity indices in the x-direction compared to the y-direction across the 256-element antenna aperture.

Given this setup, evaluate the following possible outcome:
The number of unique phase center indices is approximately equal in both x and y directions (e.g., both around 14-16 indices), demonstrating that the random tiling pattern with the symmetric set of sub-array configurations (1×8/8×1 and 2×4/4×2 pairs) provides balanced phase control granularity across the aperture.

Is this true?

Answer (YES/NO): NO